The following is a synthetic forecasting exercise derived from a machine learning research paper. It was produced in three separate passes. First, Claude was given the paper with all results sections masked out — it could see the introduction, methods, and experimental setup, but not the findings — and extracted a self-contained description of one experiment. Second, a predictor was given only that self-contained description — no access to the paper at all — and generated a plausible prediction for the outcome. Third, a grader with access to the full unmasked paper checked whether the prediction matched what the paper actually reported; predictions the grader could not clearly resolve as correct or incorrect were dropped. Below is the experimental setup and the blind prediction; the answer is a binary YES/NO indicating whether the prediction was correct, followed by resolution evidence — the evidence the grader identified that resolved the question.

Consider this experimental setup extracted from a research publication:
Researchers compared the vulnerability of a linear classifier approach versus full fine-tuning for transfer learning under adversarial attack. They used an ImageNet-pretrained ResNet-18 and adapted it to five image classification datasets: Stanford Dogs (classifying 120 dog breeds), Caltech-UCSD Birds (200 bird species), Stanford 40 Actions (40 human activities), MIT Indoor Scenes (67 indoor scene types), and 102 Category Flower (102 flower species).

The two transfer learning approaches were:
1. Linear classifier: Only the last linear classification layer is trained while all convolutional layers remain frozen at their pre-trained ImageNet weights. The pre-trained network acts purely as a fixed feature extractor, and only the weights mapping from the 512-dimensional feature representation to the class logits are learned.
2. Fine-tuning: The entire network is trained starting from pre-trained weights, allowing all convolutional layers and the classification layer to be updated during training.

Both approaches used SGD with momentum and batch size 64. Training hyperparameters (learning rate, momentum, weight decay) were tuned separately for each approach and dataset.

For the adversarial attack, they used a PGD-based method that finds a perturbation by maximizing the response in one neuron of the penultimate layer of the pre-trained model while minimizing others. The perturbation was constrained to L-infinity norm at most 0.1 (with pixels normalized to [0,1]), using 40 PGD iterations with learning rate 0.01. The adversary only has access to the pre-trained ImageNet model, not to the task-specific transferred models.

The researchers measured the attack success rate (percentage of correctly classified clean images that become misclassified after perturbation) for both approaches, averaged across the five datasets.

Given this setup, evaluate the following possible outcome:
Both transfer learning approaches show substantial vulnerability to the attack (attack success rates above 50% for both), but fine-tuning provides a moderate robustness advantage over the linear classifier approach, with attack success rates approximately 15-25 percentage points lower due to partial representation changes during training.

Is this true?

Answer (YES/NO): NO